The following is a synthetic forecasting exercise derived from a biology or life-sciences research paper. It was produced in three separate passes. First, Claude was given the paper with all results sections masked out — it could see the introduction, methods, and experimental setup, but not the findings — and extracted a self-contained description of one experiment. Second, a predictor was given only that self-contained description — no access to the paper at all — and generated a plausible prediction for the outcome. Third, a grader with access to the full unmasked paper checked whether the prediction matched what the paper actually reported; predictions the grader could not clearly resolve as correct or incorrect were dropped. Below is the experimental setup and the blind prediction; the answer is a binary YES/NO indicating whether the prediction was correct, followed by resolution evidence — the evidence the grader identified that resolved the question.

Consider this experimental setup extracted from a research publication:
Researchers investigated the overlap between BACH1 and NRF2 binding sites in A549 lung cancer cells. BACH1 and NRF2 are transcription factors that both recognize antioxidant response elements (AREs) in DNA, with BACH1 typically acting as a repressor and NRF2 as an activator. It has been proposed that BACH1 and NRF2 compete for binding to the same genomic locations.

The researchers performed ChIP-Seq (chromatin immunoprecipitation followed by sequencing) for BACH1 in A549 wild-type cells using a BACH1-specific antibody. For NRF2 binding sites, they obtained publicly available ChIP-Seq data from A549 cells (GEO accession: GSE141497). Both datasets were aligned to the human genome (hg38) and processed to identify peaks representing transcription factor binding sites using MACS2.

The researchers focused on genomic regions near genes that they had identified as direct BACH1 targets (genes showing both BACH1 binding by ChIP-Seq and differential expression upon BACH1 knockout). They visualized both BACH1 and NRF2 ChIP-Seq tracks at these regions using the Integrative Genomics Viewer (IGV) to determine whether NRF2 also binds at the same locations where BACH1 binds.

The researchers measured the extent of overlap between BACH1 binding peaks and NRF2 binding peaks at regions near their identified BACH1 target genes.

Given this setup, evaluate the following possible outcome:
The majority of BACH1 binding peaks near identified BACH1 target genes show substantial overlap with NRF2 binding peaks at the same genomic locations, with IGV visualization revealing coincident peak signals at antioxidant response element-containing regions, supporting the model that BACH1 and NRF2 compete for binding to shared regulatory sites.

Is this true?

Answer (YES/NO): YES